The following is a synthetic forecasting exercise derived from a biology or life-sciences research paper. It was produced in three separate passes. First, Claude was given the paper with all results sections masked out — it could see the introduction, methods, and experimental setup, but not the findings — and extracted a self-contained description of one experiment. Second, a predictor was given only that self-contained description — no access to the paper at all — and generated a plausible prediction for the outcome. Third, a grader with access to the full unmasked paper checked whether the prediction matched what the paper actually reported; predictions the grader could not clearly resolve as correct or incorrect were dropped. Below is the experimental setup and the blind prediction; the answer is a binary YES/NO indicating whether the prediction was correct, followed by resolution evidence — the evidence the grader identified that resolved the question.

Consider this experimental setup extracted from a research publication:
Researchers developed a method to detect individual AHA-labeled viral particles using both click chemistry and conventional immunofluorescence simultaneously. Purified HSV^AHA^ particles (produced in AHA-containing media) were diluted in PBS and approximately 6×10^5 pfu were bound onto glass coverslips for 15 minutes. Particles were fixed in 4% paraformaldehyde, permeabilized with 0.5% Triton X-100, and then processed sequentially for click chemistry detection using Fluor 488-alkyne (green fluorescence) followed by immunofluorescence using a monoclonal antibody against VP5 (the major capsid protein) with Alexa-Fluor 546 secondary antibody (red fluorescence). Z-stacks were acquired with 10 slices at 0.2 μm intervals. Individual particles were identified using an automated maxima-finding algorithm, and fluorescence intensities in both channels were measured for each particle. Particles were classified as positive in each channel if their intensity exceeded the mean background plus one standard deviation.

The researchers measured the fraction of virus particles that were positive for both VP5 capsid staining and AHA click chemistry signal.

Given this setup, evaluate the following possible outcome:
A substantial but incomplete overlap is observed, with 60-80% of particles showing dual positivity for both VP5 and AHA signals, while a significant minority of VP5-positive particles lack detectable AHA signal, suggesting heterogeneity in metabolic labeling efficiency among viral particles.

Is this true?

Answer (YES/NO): NO